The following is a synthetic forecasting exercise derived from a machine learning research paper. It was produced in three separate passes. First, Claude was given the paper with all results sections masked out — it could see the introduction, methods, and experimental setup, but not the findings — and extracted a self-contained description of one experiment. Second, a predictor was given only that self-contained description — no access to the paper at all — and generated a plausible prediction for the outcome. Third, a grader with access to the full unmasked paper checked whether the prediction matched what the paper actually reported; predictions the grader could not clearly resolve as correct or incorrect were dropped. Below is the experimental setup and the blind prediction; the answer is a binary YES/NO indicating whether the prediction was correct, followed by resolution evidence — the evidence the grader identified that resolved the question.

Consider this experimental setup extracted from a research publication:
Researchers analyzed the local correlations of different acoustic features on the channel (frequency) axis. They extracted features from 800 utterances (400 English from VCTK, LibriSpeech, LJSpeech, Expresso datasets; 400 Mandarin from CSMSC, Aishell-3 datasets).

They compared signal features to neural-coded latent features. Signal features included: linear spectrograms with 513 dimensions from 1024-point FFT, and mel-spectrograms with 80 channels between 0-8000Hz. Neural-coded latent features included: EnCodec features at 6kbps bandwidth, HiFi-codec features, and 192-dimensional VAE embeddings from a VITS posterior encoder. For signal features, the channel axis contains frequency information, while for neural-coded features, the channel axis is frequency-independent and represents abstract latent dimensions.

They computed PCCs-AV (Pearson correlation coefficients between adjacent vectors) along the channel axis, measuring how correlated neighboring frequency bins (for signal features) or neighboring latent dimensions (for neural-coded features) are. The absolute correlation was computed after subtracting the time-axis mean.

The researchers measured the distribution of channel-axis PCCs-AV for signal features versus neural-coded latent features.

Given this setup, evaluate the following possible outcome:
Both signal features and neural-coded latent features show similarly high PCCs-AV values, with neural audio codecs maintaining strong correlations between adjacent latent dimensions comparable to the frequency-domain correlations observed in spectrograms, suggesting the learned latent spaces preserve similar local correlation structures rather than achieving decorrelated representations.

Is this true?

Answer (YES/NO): NO